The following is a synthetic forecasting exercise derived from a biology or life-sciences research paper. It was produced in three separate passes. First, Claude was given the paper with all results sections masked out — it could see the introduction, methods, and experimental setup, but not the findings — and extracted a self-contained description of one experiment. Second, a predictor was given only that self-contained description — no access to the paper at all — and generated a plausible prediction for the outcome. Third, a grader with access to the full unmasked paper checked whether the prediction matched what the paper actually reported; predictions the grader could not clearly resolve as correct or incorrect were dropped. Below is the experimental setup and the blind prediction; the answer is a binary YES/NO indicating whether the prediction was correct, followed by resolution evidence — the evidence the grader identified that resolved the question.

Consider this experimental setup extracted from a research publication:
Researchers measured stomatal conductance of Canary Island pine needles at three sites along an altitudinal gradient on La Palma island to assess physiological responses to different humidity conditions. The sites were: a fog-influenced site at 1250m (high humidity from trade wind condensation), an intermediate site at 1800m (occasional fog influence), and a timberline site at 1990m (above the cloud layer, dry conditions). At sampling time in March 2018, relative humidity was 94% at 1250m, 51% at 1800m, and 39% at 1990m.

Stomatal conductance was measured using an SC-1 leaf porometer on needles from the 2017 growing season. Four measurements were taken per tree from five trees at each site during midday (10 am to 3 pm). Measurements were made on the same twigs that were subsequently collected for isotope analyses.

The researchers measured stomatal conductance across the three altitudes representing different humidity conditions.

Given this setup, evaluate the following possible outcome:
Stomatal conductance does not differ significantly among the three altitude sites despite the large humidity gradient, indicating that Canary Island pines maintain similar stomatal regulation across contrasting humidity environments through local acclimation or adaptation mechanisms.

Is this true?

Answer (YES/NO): NO